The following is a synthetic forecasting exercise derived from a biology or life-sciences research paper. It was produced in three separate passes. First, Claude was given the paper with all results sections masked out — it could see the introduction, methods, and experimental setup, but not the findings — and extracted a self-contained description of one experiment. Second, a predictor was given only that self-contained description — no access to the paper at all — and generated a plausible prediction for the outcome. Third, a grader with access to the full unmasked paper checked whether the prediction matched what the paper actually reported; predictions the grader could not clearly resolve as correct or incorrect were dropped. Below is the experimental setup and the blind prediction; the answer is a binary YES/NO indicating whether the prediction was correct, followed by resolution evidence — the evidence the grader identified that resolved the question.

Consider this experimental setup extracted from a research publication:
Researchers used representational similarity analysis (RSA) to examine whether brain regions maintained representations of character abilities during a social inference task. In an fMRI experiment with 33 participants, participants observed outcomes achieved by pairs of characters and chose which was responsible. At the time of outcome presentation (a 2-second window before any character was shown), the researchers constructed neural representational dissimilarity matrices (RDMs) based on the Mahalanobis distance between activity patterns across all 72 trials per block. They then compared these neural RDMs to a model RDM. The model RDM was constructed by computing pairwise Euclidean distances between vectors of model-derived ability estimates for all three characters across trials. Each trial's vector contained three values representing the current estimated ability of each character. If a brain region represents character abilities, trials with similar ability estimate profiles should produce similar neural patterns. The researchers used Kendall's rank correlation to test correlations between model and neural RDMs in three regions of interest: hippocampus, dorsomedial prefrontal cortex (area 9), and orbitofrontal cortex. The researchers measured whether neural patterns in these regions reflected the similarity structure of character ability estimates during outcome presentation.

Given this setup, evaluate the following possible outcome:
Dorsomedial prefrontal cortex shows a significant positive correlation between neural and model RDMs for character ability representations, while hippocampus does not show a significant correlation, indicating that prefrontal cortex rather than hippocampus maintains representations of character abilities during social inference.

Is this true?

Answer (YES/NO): NO